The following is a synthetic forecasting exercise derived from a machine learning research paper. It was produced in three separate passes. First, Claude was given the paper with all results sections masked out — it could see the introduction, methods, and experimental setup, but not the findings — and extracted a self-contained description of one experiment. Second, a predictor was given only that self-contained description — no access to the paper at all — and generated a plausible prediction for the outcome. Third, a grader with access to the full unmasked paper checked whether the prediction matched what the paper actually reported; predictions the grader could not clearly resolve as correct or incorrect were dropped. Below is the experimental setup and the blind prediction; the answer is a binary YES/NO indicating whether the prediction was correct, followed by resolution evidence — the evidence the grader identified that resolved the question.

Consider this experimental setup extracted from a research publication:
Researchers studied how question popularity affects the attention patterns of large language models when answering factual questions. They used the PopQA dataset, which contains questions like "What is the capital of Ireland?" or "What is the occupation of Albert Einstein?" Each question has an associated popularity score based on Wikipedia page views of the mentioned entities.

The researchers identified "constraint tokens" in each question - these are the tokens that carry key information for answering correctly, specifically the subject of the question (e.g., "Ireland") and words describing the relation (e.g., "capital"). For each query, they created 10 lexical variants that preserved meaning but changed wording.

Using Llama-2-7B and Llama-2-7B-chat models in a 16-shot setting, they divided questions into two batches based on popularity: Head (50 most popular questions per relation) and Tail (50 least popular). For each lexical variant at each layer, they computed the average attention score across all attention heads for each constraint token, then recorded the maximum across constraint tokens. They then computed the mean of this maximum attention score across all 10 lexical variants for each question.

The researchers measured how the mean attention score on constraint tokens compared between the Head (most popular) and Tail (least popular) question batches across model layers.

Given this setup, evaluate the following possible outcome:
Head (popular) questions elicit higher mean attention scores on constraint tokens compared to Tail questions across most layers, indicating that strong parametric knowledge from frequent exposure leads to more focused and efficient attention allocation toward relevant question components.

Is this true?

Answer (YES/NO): NO